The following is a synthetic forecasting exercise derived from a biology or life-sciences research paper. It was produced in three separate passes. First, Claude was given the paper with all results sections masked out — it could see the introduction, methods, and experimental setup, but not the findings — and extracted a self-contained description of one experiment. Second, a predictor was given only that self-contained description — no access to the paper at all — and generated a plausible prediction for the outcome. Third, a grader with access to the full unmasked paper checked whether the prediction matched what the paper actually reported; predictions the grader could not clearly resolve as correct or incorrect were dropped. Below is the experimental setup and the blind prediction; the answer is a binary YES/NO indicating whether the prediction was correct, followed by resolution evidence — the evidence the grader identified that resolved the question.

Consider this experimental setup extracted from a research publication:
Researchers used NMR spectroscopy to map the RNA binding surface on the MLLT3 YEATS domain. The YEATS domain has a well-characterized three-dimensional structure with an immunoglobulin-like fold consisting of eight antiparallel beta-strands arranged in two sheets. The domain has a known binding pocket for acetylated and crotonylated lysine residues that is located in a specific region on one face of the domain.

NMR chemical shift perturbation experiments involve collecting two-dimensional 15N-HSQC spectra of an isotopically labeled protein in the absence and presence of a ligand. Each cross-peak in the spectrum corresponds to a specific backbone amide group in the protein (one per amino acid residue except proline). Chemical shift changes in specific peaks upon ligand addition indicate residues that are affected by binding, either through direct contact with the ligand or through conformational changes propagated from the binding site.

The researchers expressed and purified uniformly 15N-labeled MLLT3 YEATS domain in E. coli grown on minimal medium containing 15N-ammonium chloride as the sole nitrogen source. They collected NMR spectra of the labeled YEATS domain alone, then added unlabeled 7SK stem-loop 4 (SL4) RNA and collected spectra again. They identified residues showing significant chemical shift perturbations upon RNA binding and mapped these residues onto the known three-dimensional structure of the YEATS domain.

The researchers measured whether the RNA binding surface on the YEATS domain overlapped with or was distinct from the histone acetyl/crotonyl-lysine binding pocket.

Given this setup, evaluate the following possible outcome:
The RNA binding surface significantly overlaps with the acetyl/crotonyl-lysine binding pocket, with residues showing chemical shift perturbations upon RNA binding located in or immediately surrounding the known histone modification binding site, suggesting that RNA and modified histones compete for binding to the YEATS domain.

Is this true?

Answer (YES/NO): NO